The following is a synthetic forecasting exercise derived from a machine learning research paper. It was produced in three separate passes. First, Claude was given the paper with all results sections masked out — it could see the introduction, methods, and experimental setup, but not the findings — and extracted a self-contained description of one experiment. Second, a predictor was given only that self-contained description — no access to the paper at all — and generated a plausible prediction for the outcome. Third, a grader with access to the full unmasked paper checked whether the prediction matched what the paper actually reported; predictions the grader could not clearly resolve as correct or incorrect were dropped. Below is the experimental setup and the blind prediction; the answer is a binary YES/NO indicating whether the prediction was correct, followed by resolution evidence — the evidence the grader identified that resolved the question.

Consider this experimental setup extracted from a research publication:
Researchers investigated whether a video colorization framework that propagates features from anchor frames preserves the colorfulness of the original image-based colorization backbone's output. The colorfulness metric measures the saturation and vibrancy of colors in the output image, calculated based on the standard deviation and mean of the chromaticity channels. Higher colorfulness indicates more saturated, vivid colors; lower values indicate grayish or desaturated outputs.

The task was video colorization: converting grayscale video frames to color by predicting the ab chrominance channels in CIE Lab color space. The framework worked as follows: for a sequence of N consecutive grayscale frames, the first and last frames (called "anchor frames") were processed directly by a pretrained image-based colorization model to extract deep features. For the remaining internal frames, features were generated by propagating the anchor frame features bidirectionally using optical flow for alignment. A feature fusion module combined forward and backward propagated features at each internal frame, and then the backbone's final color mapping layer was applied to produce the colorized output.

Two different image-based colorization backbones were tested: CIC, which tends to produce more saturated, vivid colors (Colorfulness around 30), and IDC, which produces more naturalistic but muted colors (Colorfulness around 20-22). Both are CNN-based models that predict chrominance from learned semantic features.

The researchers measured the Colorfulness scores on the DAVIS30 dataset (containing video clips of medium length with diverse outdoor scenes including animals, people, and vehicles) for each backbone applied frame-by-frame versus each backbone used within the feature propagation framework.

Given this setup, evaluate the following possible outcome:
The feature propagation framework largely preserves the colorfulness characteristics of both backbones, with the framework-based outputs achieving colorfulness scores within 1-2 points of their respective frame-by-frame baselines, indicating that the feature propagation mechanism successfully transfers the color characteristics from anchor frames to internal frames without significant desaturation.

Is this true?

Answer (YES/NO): YES